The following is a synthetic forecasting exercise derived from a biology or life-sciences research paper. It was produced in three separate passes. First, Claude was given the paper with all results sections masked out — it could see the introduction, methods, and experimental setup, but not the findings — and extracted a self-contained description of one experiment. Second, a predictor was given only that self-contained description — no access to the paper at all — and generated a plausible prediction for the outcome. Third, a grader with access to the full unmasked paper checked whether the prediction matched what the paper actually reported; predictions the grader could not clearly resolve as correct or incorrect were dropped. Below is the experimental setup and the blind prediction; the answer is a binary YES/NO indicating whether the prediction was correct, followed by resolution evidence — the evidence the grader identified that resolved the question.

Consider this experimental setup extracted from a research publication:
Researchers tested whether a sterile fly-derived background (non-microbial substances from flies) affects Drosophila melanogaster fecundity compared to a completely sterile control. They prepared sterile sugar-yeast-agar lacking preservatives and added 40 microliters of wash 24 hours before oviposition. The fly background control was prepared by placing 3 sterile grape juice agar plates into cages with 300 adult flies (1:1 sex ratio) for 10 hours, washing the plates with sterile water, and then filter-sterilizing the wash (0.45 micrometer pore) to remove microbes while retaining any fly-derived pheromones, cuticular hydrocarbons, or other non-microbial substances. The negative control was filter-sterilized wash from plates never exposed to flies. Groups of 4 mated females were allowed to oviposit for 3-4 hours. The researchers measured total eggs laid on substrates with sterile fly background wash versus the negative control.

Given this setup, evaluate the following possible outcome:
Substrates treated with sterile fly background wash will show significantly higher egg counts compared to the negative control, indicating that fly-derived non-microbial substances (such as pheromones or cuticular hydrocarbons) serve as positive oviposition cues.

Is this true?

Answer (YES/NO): NO